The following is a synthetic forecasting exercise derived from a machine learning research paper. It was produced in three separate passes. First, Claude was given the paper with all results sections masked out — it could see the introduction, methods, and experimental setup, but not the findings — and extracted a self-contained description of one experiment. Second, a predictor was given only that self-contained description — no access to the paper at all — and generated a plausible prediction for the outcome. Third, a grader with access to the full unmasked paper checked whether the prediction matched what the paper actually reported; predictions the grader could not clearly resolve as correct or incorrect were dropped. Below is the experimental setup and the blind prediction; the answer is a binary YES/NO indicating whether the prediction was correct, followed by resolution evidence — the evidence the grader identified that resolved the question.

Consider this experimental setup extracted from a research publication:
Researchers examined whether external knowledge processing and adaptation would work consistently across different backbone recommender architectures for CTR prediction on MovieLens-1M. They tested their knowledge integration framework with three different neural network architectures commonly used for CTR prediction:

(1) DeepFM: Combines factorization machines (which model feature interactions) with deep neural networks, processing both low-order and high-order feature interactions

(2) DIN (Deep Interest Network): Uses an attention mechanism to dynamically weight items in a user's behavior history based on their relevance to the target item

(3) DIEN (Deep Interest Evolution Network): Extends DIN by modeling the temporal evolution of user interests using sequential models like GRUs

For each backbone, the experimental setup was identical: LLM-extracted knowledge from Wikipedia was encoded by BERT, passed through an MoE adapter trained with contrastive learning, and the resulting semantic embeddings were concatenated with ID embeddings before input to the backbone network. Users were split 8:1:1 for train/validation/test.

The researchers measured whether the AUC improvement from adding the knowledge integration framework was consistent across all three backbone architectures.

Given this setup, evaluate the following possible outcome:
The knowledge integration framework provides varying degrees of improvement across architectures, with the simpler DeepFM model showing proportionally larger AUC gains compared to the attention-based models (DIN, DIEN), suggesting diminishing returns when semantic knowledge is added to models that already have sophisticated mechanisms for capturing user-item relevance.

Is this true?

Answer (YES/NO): NO